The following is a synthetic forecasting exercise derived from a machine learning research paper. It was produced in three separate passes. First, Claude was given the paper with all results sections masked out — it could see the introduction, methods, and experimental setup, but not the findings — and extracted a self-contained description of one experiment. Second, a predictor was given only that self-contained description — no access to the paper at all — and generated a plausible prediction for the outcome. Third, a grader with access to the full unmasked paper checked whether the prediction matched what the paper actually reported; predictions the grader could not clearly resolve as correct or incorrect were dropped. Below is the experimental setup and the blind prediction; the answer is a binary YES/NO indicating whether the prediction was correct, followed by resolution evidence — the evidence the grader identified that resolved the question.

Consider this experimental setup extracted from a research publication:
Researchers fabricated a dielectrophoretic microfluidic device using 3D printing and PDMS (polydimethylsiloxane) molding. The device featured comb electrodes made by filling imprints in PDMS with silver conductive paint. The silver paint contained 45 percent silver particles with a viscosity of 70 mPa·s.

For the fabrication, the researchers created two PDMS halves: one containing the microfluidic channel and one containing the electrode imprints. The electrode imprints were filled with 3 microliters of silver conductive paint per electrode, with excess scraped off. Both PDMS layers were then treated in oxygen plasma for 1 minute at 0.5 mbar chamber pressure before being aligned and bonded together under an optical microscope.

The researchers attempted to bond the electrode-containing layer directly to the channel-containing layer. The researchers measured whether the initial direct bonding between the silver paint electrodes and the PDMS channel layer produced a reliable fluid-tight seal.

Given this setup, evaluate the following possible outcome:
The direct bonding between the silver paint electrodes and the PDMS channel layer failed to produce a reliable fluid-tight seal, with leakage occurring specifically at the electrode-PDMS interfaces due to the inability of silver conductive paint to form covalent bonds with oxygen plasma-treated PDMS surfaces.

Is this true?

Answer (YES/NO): NO